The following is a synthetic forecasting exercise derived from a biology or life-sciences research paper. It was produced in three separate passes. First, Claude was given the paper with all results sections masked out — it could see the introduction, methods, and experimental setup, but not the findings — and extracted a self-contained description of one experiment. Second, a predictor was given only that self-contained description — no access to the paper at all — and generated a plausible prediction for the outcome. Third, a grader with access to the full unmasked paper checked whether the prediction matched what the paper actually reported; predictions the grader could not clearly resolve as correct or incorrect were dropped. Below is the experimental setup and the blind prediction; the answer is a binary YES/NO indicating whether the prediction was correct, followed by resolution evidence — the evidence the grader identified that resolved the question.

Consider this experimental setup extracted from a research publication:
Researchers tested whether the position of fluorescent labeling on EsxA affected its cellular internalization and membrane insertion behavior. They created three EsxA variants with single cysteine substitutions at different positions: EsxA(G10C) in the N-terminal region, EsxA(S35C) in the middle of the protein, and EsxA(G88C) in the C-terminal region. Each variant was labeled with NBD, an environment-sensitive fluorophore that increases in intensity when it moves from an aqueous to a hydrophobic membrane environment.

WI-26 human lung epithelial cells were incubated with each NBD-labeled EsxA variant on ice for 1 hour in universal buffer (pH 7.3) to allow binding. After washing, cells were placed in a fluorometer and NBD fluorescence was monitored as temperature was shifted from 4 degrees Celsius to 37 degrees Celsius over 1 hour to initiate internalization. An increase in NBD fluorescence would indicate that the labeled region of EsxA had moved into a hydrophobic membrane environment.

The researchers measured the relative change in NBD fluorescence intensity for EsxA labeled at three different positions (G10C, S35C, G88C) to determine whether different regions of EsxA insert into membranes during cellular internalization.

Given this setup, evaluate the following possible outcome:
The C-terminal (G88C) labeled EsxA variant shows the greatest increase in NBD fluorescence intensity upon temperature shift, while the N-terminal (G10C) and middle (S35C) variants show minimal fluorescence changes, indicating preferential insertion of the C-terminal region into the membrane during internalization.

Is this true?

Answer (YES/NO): NO